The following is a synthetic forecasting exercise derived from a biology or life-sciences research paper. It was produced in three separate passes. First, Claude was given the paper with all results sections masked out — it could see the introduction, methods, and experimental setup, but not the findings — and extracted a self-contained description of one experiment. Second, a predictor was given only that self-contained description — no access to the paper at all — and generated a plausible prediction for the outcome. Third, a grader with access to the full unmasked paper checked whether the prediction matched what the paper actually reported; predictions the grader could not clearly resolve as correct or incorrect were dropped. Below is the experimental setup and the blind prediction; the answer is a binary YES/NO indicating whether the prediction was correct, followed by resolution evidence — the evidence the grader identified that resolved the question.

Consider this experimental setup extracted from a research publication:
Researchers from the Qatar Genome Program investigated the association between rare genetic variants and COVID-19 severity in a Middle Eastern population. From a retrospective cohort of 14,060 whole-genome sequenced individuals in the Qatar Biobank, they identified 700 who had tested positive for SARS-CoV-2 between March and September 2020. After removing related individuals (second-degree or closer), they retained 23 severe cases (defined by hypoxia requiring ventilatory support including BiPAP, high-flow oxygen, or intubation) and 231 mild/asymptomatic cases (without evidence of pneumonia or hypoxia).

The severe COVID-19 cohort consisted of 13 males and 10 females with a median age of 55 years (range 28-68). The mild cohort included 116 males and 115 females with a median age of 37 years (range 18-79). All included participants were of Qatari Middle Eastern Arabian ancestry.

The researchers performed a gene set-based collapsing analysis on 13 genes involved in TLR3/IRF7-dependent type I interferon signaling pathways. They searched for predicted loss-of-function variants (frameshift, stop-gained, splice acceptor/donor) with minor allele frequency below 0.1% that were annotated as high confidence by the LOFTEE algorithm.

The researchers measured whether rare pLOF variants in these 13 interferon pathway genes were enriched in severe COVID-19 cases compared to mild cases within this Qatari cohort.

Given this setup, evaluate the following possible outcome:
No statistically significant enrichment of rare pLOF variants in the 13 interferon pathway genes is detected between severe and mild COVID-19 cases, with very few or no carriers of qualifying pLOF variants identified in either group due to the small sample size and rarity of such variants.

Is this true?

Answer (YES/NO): YES